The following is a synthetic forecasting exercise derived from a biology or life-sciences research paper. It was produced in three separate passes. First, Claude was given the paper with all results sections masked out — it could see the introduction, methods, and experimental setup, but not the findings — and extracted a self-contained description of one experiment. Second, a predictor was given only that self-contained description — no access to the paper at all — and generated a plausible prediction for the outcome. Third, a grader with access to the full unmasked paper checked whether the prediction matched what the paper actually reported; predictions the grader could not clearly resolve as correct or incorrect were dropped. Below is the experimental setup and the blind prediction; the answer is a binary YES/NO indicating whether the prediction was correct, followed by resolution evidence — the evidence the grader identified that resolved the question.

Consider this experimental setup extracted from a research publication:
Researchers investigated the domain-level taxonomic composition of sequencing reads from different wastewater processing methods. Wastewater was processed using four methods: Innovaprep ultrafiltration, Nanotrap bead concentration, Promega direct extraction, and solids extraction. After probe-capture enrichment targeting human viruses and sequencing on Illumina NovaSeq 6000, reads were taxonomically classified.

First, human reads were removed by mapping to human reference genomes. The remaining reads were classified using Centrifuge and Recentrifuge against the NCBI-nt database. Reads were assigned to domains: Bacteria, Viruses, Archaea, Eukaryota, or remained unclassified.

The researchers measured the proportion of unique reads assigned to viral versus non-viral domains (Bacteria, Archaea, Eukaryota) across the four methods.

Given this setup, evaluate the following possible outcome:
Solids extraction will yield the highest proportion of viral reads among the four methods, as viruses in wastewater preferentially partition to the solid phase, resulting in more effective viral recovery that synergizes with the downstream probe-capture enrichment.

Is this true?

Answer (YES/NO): NO